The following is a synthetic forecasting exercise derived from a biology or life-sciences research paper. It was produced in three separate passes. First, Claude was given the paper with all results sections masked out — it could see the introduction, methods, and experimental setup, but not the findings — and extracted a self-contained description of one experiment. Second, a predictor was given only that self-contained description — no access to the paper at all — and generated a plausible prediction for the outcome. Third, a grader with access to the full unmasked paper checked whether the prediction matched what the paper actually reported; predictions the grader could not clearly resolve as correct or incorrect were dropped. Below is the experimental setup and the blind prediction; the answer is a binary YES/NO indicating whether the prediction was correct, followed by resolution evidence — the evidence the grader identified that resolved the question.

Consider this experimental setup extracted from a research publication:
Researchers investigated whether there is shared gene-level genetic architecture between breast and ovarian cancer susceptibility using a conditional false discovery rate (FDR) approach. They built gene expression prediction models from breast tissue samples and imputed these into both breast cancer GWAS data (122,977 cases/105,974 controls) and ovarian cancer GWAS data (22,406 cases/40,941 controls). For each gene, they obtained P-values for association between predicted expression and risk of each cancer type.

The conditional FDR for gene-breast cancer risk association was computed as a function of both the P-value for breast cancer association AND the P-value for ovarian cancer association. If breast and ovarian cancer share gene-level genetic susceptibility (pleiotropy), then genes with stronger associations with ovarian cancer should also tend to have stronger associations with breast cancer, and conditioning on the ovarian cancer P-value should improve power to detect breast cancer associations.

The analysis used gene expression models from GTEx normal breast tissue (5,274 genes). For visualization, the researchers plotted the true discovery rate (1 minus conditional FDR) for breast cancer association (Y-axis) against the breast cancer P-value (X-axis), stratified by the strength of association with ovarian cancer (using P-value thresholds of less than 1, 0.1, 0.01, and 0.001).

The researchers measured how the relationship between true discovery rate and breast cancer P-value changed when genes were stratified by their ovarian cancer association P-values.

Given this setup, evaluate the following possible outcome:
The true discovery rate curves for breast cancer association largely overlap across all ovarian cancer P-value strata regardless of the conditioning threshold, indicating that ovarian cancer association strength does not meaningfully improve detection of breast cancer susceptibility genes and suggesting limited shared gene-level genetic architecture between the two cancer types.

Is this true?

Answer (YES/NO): NO